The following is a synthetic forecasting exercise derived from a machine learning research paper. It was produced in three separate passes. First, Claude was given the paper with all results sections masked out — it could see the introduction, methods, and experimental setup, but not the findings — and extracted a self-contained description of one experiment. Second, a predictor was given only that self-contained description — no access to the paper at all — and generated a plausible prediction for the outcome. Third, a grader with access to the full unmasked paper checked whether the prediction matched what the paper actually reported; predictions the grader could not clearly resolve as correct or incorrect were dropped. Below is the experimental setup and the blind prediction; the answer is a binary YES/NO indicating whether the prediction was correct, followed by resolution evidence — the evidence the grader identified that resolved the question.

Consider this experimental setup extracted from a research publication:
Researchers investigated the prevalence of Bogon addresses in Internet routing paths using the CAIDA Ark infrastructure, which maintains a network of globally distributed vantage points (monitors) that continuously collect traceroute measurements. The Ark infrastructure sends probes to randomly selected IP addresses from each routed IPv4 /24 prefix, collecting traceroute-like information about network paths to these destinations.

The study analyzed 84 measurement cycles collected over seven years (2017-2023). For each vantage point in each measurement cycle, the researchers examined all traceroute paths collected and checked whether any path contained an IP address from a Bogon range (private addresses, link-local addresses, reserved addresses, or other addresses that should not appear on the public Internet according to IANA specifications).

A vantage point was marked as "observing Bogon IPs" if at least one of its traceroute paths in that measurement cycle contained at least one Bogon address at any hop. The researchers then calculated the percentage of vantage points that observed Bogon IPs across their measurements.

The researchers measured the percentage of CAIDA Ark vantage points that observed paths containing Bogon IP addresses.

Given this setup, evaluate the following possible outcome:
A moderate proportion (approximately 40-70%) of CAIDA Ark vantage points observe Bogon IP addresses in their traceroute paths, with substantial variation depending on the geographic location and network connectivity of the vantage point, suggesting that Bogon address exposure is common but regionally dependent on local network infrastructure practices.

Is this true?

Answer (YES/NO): NO